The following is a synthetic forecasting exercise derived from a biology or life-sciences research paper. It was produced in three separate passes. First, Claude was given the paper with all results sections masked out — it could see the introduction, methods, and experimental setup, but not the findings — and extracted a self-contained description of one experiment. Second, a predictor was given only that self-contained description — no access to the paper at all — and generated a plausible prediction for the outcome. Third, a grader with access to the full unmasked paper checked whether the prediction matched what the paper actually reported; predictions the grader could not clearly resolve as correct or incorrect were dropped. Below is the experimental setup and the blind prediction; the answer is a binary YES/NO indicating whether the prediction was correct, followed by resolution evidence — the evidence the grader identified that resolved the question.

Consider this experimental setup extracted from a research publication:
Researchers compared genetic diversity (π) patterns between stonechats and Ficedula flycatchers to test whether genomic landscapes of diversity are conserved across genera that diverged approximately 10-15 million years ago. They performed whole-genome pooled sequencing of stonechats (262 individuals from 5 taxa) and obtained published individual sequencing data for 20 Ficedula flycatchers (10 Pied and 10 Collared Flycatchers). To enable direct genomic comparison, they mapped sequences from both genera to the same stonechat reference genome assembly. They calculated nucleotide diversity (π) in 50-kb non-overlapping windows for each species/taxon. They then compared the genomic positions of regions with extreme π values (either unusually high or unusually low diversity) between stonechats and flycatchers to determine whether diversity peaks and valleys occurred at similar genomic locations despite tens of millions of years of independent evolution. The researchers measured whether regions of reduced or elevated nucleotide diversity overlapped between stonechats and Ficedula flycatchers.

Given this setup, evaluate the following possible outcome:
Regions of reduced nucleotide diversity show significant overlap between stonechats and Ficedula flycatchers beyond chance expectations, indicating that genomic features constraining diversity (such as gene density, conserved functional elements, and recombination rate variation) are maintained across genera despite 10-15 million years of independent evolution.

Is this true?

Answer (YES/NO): YES